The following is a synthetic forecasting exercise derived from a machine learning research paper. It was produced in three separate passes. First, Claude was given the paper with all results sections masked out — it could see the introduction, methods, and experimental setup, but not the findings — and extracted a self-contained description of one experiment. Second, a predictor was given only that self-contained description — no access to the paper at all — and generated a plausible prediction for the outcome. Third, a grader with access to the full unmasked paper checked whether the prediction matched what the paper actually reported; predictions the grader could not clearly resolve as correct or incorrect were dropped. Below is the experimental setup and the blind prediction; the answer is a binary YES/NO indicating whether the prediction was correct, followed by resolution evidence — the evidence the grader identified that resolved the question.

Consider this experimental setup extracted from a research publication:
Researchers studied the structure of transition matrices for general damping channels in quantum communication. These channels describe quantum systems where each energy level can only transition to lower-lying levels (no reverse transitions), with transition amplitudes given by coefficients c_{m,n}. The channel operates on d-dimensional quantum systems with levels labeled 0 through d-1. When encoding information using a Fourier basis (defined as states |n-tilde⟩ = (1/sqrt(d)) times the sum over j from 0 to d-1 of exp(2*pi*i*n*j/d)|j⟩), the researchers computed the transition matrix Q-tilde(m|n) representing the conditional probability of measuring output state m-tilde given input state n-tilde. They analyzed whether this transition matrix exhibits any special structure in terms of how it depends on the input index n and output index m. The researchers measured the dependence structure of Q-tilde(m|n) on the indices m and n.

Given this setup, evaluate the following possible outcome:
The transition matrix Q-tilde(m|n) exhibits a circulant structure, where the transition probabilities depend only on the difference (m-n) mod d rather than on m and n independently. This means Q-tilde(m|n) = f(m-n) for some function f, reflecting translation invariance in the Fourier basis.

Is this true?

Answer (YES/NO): YES